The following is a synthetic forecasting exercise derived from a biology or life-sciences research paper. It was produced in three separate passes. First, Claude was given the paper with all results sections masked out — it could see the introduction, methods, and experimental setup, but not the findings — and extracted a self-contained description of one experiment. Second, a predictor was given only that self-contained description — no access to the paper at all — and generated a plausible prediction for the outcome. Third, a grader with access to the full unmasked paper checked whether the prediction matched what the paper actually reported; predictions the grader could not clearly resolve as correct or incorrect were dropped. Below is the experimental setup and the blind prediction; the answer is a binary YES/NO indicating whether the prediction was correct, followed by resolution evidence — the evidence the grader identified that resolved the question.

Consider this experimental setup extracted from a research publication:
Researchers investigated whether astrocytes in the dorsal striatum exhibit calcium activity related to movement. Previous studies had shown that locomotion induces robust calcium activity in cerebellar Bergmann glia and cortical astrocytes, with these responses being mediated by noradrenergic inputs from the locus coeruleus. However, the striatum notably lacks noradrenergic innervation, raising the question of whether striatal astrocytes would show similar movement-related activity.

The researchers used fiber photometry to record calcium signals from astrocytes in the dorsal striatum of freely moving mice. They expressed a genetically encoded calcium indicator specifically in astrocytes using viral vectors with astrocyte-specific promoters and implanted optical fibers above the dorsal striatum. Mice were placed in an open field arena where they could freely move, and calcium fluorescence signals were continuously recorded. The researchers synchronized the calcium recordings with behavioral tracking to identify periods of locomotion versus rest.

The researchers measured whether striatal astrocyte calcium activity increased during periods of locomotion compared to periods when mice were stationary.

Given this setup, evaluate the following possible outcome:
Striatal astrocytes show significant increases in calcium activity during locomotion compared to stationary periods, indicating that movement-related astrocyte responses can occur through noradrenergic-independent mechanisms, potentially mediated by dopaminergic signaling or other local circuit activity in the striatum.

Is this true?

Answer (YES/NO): YES